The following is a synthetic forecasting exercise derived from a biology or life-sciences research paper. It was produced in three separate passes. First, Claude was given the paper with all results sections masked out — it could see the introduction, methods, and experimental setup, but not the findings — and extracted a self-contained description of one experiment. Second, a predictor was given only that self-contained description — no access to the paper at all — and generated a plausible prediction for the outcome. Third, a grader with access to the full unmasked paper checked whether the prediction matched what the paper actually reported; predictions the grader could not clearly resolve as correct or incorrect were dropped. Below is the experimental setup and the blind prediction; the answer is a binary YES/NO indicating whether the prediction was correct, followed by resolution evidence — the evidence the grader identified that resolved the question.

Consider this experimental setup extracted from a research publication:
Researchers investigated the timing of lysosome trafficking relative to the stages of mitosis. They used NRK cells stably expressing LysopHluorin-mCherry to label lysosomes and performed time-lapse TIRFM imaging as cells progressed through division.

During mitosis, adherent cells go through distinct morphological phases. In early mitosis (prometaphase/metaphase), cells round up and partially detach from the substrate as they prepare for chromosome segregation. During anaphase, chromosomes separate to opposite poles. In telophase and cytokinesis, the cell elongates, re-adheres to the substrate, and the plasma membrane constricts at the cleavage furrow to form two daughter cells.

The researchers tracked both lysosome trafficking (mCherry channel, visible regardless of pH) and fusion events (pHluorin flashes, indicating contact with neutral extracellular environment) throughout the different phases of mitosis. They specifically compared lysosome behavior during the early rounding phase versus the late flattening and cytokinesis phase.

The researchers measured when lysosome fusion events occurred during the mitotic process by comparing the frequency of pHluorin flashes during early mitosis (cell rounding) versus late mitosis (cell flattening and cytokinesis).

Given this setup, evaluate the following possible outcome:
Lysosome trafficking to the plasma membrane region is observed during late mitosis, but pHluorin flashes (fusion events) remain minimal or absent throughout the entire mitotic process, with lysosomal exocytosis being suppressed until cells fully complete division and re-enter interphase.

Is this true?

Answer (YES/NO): NO